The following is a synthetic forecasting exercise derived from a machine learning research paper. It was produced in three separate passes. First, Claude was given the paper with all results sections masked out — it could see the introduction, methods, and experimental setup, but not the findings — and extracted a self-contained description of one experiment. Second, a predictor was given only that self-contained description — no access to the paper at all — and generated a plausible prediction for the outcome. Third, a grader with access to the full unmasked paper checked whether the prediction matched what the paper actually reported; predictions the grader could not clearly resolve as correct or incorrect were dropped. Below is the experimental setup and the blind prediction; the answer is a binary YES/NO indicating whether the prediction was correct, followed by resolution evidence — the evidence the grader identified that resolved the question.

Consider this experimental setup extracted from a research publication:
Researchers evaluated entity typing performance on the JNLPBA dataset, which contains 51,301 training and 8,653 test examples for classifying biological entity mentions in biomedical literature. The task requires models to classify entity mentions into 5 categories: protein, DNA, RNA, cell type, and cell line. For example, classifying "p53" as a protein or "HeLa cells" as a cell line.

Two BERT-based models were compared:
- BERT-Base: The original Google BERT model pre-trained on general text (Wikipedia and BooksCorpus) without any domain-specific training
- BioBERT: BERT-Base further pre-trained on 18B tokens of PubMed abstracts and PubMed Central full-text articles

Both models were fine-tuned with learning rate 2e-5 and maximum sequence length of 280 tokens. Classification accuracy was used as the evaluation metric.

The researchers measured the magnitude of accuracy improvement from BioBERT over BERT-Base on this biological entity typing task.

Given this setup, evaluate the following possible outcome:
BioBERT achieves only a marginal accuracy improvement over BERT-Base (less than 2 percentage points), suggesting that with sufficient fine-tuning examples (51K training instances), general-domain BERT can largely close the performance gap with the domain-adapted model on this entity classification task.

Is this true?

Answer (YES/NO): YES